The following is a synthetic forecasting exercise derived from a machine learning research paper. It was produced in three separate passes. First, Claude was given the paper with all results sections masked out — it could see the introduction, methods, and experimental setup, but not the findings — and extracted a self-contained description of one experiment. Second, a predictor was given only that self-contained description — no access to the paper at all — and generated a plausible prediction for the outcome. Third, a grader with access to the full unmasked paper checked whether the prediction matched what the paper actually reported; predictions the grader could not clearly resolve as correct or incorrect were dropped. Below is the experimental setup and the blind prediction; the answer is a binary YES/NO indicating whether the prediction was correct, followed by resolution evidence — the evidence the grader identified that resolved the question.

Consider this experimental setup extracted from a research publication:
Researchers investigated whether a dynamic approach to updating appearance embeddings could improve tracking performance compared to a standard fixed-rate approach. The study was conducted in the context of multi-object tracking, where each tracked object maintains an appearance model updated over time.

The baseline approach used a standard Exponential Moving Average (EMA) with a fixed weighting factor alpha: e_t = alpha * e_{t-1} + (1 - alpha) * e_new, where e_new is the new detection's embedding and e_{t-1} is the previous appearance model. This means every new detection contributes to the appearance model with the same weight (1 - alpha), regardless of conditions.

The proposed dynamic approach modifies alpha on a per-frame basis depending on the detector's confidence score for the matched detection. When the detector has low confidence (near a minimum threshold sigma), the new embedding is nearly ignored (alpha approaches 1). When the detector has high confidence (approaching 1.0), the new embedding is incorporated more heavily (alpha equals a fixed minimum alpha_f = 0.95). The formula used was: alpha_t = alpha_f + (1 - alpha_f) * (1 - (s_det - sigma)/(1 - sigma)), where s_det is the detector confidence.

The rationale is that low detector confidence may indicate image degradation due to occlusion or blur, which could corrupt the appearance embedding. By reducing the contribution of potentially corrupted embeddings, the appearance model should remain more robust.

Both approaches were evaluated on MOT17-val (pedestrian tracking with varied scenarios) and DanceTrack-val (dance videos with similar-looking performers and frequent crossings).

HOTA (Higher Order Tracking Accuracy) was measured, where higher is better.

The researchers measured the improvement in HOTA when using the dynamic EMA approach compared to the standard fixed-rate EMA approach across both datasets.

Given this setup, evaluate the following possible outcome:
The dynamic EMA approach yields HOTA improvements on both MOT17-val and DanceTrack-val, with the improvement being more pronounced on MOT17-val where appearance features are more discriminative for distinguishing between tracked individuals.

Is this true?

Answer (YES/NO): NO